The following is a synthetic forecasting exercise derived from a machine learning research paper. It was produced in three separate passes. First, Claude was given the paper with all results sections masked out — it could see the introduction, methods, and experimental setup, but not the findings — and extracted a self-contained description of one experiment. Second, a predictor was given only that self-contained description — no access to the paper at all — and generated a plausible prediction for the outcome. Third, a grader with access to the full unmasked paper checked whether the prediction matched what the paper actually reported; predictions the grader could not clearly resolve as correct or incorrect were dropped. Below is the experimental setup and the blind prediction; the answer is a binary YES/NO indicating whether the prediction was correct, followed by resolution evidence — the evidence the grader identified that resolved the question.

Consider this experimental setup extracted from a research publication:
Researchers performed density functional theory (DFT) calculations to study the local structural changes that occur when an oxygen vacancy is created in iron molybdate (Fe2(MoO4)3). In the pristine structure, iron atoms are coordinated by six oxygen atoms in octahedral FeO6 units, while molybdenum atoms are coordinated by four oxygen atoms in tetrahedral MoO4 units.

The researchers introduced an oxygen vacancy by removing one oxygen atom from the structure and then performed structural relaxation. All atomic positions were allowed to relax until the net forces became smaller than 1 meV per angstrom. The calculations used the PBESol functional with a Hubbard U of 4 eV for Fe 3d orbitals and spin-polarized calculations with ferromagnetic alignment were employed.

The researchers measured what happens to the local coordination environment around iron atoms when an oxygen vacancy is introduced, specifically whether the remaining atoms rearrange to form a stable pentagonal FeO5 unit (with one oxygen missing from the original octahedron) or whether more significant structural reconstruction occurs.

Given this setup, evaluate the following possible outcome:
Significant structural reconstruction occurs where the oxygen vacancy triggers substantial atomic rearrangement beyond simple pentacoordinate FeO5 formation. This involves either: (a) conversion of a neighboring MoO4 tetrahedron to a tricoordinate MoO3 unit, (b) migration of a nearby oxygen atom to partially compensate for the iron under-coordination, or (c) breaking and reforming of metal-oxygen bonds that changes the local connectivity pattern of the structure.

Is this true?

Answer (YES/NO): YES